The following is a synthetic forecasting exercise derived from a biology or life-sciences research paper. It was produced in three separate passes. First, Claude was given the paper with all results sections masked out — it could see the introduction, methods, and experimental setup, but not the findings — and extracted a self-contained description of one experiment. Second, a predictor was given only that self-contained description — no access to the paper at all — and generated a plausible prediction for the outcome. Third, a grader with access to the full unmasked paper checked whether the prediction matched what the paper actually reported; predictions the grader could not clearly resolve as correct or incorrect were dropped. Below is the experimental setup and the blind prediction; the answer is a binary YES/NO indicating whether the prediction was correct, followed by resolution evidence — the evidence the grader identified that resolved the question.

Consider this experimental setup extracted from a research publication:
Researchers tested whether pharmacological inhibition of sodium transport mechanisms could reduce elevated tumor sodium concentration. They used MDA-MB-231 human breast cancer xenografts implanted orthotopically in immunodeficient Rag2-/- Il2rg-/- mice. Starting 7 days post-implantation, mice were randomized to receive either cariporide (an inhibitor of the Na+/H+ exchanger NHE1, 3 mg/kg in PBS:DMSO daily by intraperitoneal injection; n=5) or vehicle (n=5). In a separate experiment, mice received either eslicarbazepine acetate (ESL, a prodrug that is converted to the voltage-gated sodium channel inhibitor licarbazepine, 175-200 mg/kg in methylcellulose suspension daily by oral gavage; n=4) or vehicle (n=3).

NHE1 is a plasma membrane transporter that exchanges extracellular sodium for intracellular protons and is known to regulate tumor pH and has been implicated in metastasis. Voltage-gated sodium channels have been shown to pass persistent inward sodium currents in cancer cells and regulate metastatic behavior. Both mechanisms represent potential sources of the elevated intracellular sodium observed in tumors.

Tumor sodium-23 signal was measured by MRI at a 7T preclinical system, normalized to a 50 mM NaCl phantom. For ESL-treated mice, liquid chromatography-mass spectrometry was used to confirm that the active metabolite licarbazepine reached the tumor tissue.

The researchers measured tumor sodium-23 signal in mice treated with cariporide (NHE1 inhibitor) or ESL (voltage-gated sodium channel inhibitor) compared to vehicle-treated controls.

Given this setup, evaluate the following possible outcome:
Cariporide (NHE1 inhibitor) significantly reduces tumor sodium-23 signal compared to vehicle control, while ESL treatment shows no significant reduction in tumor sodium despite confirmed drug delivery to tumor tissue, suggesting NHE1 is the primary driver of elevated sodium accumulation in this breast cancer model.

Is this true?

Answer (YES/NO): NO